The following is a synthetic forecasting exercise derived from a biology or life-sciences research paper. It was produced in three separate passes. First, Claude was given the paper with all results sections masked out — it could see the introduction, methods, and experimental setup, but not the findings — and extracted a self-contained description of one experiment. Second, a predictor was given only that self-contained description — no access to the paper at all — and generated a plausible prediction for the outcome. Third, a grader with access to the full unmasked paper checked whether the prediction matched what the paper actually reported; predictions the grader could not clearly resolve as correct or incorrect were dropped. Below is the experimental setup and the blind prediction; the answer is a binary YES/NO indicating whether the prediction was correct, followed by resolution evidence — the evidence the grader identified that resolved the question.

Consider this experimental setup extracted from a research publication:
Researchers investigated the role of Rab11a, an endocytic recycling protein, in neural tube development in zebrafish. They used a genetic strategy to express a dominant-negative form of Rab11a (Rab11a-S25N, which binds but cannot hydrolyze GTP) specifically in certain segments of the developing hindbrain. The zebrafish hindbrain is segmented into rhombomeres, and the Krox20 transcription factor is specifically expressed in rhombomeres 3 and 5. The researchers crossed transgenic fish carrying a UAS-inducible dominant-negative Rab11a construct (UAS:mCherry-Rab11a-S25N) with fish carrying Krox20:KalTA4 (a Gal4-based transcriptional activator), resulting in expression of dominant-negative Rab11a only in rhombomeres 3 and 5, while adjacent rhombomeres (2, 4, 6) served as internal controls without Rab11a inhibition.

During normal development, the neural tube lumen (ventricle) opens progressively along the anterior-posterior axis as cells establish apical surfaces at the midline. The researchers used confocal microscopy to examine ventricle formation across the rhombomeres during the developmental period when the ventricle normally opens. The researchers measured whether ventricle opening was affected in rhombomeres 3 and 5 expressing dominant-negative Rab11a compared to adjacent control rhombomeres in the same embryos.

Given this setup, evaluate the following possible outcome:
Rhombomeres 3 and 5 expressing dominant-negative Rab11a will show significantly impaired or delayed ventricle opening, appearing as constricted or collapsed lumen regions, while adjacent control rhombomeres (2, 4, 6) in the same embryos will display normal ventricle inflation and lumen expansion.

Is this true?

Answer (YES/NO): YES